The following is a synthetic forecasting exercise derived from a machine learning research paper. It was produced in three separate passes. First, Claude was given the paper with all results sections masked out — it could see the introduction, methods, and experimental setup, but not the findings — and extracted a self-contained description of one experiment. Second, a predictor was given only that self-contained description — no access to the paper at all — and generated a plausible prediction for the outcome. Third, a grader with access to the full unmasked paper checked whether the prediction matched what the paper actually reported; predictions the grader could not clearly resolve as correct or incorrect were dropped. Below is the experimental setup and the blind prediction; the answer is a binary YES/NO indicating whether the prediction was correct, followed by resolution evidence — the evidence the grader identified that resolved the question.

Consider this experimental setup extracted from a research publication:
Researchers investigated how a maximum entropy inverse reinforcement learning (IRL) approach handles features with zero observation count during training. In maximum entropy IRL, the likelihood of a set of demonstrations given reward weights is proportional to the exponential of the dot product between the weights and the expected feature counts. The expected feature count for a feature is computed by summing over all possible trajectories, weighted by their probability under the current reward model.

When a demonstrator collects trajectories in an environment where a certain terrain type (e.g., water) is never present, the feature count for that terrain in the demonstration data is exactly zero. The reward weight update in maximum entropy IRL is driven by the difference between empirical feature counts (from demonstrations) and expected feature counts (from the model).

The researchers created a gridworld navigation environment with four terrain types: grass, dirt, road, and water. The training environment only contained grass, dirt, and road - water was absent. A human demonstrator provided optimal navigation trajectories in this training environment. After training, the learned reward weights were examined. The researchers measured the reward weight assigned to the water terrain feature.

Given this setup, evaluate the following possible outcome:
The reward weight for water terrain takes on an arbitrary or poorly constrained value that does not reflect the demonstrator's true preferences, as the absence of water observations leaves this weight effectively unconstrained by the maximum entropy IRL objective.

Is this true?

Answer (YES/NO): NO